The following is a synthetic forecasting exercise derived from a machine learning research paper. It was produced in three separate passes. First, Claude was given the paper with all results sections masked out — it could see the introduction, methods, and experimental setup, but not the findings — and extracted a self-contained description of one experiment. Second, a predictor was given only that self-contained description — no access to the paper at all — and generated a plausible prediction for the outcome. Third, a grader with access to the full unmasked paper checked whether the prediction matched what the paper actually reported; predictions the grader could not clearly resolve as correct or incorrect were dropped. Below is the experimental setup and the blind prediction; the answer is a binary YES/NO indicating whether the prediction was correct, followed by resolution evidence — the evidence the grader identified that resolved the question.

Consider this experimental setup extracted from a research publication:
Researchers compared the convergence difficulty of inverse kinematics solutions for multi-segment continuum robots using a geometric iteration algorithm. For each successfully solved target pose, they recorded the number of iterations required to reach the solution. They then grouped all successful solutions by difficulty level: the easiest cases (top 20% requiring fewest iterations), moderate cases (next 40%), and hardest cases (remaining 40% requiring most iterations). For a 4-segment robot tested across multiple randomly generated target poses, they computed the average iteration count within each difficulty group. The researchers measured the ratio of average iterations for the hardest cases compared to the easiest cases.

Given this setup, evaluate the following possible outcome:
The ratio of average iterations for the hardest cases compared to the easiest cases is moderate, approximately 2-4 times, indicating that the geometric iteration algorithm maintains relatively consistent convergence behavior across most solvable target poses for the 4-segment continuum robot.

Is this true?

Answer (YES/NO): NO